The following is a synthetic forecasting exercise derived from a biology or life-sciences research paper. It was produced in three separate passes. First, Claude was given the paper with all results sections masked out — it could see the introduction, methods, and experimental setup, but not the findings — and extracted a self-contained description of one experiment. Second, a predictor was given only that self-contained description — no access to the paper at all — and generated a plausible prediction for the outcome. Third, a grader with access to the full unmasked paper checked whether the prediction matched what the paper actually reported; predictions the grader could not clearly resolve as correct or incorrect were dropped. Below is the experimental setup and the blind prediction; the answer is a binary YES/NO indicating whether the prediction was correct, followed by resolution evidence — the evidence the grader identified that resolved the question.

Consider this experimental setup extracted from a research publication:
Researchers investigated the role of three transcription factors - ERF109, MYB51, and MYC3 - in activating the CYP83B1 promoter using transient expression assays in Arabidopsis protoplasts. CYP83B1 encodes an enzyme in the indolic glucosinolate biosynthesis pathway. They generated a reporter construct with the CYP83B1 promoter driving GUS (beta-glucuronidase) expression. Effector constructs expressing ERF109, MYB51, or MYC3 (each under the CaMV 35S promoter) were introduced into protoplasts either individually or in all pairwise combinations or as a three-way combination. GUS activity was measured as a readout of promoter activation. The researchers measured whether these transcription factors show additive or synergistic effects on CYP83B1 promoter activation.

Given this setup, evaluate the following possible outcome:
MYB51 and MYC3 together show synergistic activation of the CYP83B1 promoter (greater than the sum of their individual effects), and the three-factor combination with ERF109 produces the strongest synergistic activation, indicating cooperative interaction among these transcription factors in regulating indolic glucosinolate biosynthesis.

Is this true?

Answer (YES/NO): YES